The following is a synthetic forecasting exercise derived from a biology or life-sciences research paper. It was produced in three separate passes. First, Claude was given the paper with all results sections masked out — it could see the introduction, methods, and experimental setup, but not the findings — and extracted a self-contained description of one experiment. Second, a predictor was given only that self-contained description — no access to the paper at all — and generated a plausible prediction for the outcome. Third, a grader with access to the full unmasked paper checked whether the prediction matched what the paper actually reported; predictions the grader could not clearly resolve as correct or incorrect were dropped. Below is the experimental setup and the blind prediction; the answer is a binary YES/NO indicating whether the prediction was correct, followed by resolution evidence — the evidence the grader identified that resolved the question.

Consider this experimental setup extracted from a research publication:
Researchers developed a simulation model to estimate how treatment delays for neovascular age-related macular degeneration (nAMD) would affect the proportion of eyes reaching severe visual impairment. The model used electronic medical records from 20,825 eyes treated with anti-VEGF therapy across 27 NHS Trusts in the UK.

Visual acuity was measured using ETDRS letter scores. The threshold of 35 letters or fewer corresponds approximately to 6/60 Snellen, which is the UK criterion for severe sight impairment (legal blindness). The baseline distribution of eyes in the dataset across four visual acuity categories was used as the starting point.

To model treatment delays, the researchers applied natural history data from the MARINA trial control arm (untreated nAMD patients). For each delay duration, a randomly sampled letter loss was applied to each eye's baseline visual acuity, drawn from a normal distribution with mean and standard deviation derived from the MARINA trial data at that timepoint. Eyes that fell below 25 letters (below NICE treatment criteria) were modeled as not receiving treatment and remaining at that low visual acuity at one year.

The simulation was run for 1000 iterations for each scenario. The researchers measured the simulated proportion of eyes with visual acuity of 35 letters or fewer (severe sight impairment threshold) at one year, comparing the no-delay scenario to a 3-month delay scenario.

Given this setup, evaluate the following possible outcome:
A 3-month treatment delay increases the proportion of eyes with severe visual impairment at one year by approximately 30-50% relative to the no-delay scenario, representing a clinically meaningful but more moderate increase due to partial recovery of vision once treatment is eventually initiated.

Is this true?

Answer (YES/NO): NO